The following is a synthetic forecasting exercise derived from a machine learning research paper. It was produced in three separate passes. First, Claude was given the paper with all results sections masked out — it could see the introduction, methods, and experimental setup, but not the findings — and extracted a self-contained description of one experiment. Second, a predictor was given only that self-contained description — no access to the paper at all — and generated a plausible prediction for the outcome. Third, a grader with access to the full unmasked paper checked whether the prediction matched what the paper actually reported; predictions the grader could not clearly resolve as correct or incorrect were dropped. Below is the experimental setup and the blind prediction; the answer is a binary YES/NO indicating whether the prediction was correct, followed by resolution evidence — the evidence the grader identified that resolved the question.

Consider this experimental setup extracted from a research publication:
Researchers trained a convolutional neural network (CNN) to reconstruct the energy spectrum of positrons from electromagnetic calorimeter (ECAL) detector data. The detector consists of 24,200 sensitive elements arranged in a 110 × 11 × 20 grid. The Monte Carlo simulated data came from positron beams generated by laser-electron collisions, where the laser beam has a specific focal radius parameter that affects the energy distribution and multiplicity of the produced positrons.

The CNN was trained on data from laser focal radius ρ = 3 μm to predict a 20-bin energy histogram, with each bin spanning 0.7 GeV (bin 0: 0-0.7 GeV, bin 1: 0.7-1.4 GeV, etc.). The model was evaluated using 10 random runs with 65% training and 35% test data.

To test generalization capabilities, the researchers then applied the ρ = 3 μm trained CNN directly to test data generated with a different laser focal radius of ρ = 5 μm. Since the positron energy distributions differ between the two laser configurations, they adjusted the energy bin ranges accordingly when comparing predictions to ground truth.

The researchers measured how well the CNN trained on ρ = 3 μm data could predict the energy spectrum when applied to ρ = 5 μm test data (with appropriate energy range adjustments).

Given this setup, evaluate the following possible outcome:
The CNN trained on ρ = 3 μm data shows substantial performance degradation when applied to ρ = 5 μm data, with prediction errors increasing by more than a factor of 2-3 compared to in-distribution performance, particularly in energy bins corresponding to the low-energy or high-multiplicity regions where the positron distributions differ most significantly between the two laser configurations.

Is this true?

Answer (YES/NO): NO